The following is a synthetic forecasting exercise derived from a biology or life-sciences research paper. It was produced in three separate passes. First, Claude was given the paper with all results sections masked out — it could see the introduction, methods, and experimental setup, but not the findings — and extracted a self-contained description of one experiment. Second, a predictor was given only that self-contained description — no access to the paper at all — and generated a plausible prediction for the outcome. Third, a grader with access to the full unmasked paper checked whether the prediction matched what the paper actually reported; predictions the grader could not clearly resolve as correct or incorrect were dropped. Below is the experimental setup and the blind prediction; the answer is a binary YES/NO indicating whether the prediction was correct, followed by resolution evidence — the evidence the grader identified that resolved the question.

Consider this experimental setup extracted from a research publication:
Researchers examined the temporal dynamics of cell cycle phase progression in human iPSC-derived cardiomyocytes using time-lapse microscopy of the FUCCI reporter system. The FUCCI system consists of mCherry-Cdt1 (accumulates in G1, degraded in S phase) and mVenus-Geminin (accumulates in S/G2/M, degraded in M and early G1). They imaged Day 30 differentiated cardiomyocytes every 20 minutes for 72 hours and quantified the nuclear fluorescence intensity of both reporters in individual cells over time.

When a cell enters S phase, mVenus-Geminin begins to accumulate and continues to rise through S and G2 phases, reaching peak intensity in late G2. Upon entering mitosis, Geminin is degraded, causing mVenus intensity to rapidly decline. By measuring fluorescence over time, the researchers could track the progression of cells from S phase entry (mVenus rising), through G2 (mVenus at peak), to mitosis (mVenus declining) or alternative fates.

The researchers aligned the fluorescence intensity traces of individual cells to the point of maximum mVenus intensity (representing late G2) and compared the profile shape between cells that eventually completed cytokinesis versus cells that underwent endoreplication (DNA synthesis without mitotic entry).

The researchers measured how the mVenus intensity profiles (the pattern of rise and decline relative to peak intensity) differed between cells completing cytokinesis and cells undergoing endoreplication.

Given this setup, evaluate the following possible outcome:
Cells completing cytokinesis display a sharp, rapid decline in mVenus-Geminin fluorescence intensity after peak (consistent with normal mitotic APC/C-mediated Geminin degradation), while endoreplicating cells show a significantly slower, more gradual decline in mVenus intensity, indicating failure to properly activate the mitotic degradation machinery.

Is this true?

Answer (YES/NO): YES